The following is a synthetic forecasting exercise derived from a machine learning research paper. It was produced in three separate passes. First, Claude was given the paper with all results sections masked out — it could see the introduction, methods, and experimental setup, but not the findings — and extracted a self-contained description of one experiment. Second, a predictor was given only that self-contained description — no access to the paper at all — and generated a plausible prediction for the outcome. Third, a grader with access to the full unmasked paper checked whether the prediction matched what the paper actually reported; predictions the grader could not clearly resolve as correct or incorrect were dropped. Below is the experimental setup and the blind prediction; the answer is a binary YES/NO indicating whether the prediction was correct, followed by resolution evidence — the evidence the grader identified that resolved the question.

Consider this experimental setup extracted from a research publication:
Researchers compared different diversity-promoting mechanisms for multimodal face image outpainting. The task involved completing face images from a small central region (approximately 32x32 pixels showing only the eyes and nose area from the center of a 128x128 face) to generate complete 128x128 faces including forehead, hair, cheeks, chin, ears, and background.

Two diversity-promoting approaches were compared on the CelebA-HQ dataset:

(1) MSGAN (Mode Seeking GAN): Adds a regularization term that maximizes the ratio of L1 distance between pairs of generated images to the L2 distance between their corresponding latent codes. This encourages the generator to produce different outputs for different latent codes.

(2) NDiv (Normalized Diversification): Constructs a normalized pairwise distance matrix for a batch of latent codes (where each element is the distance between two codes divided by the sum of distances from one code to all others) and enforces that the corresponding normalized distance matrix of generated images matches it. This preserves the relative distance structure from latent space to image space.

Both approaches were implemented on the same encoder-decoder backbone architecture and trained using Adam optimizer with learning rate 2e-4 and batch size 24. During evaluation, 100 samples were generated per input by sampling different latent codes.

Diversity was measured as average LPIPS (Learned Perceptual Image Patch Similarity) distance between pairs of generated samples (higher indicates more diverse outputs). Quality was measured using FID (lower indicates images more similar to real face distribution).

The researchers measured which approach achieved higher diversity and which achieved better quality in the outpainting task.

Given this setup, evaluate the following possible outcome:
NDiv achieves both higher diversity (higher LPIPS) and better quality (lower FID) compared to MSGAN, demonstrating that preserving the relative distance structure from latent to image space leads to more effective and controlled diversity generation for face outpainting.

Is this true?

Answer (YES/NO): NO